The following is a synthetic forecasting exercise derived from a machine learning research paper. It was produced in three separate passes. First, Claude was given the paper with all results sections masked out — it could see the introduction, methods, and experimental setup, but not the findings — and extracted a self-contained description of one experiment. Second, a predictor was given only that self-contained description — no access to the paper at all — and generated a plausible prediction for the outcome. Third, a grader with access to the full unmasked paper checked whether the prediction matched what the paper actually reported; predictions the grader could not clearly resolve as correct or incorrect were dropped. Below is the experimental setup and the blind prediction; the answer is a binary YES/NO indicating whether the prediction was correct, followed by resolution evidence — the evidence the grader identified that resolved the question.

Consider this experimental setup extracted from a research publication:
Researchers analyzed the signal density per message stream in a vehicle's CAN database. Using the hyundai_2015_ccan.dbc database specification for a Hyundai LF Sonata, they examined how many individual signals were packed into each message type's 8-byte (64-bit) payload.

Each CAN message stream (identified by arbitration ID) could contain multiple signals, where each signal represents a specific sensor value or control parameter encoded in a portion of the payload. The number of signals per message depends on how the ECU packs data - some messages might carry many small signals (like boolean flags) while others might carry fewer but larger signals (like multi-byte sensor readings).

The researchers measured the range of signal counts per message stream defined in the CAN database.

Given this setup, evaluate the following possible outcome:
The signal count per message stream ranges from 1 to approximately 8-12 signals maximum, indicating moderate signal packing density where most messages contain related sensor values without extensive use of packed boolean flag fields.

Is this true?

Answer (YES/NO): NO